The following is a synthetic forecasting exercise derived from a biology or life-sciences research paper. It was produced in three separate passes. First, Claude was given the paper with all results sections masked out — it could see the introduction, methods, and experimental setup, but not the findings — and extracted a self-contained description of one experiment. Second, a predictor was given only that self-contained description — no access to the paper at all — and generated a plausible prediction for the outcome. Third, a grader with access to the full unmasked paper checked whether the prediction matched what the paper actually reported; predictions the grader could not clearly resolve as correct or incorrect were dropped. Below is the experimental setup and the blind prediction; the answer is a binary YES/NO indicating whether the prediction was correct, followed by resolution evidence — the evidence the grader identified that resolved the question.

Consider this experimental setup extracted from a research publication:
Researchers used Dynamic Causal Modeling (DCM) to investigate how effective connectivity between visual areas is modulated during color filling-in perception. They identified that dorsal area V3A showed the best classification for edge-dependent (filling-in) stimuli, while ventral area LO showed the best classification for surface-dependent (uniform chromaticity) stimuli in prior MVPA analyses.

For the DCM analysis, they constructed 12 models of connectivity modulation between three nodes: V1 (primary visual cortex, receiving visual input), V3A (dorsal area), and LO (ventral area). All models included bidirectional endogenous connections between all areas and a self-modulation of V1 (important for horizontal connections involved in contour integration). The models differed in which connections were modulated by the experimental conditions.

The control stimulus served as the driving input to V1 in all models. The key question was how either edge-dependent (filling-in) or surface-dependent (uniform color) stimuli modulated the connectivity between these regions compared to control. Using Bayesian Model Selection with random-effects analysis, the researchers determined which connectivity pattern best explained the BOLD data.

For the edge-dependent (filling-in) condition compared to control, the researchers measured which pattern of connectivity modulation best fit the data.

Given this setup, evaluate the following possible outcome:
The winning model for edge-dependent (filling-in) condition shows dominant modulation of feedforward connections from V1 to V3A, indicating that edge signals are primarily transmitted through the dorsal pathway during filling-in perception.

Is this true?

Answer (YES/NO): NO